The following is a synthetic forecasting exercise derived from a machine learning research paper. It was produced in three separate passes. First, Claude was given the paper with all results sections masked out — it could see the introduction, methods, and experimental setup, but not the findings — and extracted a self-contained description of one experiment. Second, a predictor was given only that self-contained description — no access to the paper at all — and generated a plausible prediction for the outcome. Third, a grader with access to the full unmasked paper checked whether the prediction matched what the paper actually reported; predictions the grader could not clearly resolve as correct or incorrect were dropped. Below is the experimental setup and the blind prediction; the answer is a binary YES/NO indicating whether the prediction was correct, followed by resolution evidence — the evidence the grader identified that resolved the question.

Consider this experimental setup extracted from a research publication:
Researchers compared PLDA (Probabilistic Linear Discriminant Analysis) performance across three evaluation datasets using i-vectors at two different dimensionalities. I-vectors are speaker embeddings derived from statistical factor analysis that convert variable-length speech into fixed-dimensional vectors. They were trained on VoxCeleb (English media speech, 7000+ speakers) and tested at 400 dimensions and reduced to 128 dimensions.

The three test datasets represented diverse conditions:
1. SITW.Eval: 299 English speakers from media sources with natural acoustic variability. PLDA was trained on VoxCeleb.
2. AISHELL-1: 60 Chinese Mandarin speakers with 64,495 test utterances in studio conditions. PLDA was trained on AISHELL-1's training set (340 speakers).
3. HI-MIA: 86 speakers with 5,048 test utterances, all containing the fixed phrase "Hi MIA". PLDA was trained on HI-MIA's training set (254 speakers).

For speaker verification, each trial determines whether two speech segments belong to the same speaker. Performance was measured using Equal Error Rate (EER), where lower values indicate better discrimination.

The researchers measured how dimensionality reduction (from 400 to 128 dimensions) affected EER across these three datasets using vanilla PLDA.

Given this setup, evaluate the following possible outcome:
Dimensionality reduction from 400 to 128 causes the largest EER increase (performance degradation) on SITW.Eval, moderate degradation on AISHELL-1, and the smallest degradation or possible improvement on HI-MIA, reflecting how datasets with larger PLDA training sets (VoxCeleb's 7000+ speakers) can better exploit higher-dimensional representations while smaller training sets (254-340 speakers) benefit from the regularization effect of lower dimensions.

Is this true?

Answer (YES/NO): NO